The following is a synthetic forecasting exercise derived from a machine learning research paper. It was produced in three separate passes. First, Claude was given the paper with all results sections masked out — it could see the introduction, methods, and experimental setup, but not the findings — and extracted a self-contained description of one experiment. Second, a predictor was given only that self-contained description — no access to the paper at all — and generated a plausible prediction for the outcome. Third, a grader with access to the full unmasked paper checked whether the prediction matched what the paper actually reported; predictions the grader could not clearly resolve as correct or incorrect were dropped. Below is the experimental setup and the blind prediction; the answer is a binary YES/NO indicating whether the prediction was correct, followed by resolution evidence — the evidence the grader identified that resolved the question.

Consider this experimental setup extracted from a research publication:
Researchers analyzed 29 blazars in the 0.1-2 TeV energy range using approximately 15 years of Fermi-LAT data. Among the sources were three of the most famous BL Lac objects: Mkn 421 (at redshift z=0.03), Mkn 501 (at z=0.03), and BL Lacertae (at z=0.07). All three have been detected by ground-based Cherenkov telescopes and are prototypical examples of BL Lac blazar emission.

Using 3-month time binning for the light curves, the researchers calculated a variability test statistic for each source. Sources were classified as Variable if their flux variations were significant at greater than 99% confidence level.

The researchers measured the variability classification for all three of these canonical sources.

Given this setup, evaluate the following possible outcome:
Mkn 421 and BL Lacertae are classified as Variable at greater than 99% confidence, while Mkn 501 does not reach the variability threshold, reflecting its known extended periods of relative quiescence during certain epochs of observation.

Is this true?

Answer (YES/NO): NO